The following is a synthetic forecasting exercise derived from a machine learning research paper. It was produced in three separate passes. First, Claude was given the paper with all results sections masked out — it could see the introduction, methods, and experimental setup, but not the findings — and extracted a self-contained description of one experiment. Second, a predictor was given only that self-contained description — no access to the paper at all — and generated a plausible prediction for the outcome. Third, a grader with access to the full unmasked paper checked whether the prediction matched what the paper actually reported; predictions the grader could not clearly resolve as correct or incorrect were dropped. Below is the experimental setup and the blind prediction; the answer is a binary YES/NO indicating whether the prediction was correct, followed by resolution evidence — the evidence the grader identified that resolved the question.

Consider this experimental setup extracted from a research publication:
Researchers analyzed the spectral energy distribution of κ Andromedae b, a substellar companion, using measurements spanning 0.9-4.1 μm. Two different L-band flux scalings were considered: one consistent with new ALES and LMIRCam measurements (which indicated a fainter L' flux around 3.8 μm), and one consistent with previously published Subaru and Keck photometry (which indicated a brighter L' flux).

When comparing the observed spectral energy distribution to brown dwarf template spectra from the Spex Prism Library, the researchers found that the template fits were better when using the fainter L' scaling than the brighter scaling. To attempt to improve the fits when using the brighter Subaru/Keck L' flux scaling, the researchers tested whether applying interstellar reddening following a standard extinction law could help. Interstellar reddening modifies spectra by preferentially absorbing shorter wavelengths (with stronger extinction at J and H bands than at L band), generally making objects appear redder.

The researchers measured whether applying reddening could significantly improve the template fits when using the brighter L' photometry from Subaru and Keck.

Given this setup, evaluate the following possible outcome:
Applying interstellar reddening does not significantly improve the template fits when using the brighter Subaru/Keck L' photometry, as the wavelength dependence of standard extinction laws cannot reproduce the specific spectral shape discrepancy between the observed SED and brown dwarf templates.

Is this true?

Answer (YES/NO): YES